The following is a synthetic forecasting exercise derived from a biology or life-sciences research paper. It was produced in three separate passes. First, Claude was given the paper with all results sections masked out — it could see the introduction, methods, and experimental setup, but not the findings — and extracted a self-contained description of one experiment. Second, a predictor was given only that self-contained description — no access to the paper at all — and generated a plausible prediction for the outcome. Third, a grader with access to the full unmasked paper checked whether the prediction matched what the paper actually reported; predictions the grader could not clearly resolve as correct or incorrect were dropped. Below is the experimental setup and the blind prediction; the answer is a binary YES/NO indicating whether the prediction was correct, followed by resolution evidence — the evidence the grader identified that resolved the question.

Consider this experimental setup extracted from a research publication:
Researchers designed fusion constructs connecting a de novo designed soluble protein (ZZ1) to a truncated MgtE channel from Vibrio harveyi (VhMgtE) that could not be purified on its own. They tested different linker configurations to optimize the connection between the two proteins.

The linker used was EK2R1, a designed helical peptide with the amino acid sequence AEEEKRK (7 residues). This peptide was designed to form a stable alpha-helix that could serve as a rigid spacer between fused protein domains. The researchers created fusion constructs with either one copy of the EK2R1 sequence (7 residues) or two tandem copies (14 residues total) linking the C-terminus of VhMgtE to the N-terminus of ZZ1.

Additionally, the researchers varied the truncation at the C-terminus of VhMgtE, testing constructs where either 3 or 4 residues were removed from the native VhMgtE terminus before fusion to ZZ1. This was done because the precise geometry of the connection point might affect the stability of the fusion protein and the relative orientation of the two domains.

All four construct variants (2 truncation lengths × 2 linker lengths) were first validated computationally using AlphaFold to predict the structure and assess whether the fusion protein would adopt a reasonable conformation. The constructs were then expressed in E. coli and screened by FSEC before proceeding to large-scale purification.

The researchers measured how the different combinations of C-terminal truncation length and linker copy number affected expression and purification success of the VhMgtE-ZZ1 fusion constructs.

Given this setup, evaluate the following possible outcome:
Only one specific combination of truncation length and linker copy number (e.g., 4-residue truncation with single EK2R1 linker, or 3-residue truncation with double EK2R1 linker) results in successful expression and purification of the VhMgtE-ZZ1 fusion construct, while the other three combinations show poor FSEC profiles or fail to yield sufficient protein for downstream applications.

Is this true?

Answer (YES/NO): NO